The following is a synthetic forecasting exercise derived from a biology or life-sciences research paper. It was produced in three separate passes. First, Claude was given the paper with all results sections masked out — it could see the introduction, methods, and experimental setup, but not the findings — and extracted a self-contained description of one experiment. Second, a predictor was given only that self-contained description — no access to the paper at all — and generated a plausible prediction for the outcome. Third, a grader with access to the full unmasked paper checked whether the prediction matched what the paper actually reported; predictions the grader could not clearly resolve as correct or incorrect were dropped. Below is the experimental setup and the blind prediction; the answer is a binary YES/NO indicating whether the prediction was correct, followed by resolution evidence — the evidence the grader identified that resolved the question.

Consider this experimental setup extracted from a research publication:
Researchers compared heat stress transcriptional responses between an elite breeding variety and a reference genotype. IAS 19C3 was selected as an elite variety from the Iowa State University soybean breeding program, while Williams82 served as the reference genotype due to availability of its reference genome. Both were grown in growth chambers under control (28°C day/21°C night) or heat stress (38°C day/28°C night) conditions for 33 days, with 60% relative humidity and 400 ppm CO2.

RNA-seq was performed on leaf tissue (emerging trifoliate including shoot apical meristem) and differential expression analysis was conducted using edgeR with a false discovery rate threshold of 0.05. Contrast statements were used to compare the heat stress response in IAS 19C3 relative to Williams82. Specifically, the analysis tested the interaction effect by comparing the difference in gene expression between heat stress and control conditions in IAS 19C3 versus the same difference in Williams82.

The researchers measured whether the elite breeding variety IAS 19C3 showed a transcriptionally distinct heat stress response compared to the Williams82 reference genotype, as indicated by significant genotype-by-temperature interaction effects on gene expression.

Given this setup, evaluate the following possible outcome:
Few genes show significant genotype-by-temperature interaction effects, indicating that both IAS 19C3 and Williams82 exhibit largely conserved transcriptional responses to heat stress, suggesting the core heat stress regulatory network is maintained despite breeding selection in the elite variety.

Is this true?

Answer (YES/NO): NO